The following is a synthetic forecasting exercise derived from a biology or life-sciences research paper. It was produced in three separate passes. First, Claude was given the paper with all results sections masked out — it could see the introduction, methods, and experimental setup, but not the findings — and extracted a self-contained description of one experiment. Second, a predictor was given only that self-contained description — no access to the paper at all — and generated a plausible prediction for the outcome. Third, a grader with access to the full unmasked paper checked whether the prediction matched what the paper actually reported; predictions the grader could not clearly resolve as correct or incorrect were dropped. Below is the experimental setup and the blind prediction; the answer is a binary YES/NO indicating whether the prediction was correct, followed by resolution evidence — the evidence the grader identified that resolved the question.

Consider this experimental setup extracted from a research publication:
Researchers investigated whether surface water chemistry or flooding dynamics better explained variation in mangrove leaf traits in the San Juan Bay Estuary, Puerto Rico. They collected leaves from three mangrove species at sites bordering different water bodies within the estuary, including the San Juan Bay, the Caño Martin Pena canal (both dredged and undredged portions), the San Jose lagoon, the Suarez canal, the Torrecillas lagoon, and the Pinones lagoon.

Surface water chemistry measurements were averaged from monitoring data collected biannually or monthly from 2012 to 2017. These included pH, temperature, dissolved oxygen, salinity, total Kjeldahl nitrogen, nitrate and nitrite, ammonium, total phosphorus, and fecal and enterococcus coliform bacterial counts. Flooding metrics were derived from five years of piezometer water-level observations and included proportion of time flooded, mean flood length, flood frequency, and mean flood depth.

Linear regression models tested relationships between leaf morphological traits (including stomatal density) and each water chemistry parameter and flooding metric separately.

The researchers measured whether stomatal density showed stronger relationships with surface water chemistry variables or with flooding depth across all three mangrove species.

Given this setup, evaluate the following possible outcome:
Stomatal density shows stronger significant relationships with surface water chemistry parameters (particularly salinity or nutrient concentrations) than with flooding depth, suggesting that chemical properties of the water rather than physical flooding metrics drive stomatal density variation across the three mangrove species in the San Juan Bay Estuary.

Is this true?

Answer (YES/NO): NO